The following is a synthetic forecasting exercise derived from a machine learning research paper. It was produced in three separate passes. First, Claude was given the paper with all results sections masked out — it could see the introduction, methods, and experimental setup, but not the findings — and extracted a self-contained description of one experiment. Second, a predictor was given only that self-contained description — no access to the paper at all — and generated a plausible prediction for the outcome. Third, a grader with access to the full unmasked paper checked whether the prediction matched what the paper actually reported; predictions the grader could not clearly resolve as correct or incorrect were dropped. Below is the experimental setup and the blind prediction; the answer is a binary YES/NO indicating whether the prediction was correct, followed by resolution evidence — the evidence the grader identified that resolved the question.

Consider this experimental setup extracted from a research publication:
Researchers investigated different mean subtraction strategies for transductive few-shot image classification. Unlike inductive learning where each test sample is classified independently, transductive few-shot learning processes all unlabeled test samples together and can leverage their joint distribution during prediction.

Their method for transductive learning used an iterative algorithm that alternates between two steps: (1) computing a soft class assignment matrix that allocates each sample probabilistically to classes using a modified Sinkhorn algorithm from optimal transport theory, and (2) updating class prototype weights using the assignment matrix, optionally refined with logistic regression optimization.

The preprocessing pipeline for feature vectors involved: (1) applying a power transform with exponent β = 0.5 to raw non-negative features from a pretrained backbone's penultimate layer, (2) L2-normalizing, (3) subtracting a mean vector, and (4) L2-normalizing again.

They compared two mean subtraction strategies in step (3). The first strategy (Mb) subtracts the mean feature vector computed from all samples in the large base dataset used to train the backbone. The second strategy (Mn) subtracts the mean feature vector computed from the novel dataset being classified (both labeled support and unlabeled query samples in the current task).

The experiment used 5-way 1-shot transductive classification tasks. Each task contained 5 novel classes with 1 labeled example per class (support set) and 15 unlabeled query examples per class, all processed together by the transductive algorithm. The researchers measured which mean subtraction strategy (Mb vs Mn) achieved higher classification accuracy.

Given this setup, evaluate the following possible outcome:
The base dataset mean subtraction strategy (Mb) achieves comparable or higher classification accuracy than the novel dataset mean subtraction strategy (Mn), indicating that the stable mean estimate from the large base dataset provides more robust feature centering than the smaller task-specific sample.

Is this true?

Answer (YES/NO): NO